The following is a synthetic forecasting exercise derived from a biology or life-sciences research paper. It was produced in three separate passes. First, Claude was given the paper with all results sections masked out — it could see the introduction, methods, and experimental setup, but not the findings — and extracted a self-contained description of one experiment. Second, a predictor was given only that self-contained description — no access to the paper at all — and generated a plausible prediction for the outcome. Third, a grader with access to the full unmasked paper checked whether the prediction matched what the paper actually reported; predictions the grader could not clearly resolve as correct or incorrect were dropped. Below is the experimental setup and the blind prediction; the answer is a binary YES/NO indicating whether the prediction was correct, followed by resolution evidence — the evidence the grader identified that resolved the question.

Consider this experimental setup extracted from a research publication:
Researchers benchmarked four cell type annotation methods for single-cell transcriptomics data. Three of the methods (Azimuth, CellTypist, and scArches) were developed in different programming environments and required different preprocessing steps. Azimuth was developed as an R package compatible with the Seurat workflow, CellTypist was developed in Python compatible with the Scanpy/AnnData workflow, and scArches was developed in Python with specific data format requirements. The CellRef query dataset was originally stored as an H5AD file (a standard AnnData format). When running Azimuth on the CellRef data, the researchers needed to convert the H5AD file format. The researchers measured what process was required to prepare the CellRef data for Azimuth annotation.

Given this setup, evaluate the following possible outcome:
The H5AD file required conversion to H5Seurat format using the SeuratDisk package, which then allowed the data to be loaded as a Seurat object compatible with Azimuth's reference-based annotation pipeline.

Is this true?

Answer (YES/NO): NO